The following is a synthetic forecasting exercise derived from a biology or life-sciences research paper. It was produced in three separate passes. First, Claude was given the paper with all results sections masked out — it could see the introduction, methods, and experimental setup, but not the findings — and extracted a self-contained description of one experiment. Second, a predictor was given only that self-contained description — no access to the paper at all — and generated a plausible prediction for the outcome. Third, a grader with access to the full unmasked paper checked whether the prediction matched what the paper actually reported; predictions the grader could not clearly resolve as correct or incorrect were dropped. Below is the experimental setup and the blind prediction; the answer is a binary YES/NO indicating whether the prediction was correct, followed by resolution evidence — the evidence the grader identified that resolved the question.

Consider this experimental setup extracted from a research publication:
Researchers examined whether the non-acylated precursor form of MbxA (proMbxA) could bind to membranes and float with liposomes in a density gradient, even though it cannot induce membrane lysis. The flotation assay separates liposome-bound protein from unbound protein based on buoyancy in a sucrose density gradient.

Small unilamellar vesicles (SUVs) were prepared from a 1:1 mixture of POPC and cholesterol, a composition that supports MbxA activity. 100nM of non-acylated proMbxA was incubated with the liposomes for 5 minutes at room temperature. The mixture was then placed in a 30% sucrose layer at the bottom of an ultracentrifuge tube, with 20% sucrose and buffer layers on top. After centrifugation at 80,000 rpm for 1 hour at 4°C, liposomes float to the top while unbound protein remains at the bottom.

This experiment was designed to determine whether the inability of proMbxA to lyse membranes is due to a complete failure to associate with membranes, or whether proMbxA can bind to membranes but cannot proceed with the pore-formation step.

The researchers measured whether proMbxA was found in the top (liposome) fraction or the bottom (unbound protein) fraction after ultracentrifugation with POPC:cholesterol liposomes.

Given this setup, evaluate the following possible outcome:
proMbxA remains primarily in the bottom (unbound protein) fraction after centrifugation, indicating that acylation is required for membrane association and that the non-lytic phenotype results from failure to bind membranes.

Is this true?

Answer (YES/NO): NO